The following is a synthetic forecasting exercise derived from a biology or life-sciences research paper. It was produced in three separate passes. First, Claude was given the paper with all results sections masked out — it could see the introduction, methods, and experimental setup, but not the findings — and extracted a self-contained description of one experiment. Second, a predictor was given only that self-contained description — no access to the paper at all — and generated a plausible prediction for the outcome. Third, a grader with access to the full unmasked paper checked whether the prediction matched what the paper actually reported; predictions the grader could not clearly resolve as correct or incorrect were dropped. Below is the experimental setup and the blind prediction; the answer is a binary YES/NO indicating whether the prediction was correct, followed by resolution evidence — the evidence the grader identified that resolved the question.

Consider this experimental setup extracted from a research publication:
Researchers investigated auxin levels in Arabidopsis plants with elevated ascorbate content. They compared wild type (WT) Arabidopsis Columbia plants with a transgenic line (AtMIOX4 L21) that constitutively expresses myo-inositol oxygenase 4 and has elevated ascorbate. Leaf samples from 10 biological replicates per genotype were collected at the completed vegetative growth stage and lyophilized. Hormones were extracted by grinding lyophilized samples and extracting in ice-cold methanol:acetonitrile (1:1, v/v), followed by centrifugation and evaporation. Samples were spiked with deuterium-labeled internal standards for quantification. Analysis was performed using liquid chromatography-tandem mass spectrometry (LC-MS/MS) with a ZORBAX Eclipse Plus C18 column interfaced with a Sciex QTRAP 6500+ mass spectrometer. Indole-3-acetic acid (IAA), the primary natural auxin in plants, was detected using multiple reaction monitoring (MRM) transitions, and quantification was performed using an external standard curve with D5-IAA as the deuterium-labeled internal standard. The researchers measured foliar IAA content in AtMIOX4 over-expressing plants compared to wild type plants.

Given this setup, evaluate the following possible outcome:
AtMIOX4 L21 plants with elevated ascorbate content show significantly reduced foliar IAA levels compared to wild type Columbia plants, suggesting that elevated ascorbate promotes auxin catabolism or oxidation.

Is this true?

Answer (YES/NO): NO